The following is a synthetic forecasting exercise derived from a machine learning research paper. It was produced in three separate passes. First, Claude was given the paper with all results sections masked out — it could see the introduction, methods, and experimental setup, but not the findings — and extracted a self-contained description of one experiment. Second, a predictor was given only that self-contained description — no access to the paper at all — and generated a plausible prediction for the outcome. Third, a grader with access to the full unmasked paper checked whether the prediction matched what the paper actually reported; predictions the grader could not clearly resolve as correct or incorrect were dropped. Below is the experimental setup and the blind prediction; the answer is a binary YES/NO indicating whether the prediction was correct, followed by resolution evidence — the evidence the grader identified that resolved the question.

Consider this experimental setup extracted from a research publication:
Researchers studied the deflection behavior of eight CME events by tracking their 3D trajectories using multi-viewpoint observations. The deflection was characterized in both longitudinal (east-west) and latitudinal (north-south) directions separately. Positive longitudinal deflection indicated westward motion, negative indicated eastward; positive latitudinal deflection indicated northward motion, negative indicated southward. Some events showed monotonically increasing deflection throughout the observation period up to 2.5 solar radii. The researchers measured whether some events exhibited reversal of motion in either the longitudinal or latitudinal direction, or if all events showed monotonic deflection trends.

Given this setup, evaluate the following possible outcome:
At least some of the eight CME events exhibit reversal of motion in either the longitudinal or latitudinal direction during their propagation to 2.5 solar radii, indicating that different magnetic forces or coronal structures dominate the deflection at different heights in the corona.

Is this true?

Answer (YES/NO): YES